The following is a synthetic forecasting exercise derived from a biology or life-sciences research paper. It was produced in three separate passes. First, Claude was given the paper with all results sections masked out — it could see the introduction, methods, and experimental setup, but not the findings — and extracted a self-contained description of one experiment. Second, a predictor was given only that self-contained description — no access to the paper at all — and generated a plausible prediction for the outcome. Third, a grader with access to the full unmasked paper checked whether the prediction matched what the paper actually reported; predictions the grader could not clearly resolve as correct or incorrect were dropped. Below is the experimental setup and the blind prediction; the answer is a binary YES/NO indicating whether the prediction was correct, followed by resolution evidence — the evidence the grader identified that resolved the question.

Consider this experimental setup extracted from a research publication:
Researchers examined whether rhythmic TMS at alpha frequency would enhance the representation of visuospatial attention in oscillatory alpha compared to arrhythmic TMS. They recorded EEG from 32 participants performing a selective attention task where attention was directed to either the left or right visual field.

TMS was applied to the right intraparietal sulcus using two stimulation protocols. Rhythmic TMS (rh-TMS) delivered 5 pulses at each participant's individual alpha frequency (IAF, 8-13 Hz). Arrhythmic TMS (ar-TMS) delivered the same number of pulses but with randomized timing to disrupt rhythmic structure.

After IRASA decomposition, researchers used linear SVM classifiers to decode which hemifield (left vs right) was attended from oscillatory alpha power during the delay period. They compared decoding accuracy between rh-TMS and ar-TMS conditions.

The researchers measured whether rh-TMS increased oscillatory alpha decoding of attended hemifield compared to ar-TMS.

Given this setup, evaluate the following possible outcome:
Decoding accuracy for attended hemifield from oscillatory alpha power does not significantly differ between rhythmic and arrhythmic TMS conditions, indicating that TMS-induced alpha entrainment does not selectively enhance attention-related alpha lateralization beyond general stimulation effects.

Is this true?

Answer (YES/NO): NO